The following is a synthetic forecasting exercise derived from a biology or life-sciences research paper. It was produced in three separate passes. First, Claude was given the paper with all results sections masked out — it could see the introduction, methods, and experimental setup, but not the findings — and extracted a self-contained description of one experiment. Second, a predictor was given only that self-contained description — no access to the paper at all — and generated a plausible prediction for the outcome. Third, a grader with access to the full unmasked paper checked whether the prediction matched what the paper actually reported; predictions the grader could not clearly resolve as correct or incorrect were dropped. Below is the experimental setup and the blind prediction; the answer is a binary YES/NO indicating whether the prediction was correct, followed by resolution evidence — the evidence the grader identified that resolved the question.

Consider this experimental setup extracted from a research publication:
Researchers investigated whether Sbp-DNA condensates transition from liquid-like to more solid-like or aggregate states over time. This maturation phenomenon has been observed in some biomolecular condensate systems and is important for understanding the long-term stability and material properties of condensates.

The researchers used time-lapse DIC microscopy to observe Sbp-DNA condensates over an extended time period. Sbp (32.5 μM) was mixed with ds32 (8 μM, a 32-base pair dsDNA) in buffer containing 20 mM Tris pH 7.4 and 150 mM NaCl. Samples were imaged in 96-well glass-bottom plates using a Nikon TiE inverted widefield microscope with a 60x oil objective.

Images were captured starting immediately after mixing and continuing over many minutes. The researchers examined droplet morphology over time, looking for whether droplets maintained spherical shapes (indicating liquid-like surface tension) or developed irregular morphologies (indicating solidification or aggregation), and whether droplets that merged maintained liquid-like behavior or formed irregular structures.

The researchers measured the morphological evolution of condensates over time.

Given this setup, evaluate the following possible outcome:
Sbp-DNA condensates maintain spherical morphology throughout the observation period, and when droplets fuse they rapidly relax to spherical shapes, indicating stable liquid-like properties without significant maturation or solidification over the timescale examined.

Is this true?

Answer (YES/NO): NO